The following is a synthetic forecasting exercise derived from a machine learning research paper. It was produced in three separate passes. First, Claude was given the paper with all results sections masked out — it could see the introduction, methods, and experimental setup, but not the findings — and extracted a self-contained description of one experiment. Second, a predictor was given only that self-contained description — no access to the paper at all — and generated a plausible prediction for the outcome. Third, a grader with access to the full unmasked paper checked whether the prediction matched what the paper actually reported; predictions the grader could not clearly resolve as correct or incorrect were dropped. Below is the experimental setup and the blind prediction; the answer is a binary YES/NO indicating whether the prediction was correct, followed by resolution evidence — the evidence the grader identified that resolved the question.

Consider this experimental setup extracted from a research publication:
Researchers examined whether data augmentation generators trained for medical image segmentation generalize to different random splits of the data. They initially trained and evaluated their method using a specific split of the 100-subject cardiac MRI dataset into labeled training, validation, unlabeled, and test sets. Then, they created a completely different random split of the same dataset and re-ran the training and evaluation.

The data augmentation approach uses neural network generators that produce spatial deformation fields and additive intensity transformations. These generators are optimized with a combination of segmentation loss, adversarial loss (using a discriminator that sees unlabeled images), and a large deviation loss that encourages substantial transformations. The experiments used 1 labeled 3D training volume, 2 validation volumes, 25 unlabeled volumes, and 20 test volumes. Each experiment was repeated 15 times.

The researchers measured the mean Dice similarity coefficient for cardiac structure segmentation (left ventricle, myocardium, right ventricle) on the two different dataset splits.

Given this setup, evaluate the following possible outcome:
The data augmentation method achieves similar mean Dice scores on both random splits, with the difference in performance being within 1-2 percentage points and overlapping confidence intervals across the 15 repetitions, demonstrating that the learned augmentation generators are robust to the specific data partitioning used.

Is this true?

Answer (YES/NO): NO